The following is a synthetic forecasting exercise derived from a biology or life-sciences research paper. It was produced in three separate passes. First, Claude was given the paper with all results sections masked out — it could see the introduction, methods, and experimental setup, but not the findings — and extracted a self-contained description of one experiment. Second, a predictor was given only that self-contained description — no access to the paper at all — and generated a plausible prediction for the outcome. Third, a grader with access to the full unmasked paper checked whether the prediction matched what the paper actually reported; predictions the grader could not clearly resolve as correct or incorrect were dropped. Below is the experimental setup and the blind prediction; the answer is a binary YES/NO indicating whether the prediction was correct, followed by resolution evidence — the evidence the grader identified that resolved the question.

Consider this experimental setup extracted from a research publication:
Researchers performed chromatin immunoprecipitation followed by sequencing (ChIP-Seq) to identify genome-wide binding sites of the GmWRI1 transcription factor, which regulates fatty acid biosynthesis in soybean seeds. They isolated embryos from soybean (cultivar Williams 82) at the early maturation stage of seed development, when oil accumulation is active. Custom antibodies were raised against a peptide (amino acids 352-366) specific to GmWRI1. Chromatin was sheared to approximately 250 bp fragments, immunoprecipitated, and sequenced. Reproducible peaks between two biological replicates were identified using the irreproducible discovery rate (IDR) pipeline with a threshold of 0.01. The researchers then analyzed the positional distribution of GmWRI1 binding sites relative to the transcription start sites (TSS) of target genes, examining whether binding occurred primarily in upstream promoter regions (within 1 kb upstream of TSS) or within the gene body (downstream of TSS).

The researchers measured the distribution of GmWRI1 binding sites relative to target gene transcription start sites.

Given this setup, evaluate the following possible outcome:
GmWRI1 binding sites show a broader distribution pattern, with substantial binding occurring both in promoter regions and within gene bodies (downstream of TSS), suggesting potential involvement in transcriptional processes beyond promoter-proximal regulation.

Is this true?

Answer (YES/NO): NO